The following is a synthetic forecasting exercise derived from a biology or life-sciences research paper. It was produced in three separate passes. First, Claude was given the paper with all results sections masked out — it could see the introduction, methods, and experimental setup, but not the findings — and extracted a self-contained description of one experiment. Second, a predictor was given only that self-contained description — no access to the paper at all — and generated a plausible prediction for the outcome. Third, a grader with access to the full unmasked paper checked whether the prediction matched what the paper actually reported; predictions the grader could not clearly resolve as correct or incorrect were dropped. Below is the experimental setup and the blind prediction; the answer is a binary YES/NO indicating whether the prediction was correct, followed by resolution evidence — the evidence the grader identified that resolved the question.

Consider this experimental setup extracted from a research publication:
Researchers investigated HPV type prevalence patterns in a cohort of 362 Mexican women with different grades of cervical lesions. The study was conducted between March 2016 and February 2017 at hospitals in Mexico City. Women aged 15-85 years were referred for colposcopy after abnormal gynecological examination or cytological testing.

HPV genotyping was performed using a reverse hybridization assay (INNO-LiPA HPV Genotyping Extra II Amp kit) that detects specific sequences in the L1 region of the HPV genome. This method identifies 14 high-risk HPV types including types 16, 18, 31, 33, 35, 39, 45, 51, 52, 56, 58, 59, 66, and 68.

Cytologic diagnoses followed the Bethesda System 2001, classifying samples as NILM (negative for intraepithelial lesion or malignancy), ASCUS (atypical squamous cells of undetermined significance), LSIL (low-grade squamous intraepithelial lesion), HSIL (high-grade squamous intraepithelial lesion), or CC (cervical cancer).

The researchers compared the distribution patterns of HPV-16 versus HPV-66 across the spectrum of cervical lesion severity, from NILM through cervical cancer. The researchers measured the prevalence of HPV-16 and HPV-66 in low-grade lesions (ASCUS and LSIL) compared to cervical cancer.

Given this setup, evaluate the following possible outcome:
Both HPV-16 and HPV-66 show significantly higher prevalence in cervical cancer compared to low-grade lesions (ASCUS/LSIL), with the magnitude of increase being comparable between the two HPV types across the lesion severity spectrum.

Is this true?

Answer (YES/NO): NO